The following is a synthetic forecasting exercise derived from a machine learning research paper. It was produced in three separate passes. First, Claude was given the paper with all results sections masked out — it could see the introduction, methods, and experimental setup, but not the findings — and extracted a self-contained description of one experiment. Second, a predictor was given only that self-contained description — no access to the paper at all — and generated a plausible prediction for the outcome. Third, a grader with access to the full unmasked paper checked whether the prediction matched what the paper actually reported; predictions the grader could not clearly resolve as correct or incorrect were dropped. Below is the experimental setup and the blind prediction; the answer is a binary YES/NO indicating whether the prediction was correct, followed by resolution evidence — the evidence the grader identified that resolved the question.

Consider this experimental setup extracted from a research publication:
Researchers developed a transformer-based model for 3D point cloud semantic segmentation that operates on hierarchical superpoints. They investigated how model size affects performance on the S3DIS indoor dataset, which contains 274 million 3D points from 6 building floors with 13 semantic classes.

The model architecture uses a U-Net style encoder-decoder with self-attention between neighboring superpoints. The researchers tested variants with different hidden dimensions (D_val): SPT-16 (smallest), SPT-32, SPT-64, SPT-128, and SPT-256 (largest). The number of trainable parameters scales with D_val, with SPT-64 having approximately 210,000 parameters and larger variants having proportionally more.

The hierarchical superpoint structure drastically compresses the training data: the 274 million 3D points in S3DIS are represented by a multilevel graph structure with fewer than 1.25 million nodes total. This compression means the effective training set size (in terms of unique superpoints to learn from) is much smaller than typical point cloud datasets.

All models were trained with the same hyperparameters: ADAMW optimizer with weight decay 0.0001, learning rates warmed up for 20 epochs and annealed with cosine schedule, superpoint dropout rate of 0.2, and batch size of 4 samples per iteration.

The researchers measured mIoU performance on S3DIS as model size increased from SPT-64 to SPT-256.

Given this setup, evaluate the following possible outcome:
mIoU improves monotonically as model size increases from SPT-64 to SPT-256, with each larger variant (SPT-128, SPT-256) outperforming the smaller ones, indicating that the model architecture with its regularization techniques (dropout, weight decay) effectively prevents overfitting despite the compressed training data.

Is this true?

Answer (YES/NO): NO